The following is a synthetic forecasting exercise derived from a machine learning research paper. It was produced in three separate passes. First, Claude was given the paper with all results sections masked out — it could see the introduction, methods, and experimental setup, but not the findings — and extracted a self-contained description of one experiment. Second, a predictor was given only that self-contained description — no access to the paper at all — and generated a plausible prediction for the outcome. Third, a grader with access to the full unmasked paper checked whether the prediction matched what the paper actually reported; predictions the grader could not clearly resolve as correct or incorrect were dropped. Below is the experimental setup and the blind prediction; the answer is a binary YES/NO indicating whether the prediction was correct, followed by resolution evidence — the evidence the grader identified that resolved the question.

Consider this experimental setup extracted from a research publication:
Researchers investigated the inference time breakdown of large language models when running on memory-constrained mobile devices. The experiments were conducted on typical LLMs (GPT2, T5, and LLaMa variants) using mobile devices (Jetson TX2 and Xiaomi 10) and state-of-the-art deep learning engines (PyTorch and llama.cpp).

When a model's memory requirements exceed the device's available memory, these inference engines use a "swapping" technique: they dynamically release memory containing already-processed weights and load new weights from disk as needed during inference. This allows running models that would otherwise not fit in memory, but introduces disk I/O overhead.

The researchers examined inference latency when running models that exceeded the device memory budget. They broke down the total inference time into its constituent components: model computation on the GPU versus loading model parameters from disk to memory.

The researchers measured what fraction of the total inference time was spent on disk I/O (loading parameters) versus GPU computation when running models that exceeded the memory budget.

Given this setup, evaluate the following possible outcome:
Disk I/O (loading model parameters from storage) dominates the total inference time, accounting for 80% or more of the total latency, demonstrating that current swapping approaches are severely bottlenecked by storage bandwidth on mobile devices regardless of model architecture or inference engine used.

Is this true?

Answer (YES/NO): YES